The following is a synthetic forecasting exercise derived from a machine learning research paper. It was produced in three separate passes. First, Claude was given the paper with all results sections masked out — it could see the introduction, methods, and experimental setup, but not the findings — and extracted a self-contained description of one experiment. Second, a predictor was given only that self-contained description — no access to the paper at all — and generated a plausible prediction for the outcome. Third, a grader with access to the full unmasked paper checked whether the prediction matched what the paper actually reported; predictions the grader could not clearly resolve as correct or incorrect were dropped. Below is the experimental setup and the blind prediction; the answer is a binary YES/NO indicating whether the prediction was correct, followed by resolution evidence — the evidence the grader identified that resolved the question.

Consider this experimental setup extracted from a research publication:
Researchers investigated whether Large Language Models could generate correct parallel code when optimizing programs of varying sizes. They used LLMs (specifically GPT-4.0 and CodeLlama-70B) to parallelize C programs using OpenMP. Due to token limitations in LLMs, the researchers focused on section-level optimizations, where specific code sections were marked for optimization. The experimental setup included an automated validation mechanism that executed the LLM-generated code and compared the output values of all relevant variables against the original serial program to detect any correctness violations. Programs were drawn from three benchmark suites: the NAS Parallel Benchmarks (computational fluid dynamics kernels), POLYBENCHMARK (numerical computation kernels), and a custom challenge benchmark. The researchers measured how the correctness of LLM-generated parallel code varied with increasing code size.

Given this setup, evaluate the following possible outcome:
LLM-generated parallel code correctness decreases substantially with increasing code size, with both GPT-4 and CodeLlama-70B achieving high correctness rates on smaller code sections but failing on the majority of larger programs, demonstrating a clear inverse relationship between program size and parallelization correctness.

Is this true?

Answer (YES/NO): NO